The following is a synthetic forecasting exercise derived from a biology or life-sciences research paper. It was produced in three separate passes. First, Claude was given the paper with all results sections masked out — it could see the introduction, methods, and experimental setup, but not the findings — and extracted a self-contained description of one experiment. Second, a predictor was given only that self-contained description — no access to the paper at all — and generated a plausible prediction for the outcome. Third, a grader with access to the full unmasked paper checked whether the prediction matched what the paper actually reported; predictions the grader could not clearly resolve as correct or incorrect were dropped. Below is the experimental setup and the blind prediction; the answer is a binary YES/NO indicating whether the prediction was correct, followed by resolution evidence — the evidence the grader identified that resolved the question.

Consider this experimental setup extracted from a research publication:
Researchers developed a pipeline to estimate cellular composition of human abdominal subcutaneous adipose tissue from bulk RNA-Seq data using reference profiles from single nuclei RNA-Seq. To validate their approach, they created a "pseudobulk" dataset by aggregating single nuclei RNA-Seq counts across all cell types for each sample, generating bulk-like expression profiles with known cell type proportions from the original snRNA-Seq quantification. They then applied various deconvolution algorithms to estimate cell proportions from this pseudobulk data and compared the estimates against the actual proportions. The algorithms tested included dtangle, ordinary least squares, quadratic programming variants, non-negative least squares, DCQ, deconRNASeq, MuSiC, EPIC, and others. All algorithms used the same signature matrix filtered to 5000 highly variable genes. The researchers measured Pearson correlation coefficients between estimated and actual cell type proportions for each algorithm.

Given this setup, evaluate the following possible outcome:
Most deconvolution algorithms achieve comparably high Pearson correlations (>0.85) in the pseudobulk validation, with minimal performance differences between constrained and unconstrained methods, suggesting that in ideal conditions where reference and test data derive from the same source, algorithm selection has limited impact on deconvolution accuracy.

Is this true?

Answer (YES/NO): NO